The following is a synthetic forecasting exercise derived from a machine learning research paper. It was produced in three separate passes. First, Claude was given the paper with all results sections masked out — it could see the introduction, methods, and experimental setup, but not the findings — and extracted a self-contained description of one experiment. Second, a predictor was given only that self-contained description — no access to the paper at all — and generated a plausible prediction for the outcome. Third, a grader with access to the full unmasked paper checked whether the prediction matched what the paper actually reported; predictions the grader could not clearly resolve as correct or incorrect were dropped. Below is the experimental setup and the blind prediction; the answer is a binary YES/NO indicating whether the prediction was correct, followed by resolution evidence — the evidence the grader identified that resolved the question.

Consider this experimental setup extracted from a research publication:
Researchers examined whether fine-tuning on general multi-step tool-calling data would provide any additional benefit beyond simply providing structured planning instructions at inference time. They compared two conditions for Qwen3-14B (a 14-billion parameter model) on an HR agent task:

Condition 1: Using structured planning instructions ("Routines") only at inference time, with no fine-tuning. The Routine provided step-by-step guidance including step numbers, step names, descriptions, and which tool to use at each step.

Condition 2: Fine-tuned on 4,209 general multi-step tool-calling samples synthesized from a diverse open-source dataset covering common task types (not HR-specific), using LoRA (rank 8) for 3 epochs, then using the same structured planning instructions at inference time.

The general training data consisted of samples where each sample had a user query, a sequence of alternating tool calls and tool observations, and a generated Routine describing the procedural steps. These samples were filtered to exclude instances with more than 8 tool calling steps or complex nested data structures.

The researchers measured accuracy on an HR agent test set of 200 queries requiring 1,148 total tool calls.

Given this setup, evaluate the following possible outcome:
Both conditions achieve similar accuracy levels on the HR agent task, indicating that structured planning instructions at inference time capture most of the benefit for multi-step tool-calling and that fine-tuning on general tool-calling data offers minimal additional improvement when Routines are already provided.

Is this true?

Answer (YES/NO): NO